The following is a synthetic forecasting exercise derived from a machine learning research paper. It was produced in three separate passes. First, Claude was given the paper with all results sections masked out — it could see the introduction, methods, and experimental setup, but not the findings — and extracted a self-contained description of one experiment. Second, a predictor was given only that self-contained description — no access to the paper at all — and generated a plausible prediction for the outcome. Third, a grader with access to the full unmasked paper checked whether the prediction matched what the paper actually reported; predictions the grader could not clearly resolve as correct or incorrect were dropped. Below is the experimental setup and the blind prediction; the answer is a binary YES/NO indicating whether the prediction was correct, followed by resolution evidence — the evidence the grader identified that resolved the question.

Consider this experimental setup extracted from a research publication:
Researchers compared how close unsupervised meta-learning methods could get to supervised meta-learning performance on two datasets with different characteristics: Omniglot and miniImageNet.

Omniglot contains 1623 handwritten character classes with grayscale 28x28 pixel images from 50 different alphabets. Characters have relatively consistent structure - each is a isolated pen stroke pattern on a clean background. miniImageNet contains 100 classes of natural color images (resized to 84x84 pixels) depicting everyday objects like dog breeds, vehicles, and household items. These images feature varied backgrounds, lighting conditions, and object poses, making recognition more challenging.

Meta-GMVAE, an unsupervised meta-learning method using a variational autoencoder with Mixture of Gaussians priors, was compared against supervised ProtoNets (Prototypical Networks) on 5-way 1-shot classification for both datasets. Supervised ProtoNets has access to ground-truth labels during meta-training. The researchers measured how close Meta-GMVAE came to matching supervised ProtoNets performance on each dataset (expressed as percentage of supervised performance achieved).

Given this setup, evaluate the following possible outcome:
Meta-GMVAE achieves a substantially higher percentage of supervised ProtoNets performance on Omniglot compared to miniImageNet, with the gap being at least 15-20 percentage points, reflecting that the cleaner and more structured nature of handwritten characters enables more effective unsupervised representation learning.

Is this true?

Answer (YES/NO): NO